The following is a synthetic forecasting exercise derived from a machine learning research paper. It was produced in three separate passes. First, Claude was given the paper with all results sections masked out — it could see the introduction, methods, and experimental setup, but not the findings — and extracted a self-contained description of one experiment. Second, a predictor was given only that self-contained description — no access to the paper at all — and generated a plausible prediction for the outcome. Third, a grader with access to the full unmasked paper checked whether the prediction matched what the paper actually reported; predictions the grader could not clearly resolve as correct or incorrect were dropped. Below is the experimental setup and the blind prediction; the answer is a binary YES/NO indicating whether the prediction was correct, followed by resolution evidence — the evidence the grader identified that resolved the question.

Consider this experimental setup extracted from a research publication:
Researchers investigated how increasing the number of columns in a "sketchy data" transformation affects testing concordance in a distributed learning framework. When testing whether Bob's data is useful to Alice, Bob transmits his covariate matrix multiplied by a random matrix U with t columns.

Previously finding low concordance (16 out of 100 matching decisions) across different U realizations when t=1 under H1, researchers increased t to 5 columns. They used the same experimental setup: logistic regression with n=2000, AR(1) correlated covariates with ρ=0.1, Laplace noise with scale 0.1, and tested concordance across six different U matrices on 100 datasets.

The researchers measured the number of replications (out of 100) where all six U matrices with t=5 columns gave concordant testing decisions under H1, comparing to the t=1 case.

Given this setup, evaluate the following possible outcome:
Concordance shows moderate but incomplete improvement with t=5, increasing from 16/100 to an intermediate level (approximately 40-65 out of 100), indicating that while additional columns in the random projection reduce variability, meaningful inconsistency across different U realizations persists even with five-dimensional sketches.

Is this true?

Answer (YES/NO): YES